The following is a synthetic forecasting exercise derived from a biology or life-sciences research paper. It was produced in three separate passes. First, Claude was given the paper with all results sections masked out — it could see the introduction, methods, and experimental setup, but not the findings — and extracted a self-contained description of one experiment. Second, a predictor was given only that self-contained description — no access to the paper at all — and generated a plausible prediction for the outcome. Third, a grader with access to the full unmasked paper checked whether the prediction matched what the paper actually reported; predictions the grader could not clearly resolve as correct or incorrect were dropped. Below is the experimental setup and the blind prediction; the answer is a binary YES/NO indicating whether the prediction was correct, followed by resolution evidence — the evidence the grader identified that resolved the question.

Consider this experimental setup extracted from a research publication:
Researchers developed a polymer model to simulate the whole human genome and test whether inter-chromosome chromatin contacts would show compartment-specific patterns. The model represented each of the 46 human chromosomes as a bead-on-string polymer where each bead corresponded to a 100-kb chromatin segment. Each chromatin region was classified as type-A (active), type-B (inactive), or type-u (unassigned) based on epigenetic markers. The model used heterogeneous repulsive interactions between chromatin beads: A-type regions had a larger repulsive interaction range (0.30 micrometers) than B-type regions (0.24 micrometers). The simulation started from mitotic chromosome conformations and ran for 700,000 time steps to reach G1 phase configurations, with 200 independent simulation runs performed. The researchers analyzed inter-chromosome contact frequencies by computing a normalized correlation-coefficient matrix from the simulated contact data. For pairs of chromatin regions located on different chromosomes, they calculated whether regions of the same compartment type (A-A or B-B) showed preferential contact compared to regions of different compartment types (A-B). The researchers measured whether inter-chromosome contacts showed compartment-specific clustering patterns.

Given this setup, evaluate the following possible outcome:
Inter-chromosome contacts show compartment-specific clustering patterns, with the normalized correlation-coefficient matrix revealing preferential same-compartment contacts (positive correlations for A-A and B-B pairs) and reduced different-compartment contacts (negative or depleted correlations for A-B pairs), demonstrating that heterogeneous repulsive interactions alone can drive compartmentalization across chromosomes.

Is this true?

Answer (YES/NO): YES